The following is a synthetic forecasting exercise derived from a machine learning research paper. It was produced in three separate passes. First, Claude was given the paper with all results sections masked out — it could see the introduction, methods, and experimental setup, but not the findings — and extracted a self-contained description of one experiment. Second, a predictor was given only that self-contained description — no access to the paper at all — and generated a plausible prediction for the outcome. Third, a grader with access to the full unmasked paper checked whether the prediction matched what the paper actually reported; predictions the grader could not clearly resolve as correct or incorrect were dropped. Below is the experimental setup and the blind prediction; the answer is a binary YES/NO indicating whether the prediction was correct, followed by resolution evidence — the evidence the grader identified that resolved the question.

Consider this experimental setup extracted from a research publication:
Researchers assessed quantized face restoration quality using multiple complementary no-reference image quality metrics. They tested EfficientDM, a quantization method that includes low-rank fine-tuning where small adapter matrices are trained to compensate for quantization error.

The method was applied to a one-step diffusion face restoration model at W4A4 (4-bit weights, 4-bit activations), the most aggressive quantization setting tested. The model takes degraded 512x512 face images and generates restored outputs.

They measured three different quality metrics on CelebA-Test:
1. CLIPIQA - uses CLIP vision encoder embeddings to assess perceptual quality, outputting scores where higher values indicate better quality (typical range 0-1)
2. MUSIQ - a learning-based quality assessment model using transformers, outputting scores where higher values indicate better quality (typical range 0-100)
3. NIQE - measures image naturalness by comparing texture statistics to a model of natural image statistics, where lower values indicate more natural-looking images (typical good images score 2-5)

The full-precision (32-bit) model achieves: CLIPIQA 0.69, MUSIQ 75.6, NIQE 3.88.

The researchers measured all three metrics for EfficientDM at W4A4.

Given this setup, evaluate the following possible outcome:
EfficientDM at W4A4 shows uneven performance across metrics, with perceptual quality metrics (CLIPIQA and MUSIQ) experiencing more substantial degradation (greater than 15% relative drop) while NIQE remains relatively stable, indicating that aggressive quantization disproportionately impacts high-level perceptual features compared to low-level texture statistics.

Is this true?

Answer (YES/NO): NO